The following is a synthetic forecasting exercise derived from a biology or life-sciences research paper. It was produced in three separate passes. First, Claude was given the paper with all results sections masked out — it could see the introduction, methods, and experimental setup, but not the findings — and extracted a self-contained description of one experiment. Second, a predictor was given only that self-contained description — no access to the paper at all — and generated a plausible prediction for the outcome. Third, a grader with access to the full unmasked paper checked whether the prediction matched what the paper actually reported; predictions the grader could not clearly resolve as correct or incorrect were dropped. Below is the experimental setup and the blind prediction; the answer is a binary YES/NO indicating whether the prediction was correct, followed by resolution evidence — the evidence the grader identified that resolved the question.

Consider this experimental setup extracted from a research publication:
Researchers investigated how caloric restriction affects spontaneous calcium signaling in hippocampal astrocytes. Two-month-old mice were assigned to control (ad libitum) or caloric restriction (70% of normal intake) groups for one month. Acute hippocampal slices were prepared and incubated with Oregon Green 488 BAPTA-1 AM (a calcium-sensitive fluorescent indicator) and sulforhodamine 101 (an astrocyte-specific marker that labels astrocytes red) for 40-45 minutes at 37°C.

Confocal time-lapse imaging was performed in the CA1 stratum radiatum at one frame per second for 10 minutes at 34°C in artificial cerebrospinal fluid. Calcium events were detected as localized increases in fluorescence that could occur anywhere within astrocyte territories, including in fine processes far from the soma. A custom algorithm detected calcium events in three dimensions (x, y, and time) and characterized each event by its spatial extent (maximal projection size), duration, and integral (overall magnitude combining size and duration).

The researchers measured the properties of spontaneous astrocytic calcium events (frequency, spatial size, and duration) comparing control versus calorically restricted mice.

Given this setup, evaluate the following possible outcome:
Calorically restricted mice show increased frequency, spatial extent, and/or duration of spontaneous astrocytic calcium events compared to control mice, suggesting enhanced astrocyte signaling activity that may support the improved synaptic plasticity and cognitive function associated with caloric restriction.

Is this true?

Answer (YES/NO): NO